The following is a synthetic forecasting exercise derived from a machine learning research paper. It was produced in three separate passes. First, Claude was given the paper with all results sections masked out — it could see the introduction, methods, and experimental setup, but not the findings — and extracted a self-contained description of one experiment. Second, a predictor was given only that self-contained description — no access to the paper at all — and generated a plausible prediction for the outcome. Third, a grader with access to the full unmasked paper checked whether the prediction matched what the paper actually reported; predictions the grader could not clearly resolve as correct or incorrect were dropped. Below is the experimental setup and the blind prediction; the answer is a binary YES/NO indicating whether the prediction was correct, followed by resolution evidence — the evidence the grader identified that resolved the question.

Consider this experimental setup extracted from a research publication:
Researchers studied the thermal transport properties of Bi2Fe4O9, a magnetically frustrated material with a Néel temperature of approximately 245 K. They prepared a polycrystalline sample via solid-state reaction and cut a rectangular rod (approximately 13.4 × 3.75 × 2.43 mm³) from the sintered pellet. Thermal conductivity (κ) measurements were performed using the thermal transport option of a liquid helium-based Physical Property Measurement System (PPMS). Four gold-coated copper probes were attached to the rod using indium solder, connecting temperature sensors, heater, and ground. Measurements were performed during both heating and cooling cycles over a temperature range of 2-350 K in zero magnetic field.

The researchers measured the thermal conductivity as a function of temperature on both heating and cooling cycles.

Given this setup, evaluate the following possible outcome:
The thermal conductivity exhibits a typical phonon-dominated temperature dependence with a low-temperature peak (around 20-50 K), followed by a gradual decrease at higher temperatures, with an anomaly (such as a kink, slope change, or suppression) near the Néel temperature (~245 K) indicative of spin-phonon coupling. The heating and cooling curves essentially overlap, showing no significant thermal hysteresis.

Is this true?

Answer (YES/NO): NO